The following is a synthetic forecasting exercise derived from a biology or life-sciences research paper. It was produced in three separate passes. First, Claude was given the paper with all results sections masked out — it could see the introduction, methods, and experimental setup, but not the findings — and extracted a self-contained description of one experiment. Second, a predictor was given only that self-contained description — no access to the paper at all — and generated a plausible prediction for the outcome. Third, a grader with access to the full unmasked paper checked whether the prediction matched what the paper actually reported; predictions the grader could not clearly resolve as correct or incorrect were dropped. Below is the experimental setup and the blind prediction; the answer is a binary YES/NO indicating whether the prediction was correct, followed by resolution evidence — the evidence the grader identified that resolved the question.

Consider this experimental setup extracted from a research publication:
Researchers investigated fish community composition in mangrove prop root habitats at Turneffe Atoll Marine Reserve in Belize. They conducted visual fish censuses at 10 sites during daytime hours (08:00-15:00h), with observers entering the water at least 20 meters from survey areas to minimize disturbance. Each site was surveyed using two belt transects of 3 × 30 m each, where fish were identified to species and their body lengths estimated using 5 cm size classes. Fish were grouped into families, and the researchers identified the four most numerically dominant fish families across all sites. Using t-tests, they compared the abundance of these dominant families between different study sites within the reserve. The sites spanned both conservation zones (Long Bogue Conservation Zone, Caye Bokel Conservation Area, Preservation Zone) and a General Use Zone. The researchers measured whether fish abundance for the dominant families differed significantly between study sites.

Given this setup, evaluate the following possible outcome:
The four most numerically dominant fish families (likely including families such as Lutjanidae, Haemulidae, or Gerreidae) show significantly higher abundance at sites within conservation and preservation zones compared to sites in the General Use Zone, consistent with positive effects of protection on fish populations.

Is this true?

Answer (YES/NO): NO